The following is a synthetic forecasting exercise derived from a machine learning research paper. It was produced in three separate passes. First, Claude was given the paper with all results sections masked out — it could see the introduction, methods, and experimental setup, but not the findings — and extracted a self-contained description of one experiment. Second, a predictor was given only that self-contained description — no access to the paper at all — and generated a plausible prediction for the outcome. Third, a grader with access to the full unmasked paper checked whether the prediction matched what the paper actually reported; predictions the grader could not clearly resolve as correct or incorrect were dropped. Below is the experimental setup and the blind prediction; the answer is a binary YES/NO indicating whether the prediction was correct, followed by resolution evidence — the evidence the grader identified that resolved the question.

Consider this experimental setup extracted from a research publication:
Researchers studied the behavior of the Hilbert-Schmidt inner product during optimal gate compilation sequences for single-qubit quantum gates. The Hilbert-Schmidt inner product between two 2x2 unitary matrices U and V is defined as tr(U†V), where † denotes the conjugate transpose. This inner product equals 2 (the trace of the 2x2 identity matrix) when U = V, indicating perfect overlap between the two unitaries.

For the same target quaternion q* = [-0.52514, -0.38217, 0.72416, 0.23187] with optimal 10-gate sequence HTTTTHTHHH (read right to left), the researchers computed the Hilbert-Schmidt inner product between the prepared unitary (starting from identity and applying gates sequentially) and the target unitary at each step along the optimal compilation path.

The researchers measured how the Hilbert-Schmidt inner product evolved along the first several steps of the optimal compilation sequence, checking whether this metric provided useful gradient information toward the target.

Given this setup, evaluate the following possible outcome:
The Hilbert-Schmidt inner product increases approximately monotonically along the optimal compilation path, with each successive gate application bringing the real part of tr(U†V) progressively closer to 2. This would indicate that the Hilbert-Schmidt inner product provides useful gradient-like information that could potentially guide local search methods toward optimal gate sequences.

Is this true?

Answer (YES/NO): NO